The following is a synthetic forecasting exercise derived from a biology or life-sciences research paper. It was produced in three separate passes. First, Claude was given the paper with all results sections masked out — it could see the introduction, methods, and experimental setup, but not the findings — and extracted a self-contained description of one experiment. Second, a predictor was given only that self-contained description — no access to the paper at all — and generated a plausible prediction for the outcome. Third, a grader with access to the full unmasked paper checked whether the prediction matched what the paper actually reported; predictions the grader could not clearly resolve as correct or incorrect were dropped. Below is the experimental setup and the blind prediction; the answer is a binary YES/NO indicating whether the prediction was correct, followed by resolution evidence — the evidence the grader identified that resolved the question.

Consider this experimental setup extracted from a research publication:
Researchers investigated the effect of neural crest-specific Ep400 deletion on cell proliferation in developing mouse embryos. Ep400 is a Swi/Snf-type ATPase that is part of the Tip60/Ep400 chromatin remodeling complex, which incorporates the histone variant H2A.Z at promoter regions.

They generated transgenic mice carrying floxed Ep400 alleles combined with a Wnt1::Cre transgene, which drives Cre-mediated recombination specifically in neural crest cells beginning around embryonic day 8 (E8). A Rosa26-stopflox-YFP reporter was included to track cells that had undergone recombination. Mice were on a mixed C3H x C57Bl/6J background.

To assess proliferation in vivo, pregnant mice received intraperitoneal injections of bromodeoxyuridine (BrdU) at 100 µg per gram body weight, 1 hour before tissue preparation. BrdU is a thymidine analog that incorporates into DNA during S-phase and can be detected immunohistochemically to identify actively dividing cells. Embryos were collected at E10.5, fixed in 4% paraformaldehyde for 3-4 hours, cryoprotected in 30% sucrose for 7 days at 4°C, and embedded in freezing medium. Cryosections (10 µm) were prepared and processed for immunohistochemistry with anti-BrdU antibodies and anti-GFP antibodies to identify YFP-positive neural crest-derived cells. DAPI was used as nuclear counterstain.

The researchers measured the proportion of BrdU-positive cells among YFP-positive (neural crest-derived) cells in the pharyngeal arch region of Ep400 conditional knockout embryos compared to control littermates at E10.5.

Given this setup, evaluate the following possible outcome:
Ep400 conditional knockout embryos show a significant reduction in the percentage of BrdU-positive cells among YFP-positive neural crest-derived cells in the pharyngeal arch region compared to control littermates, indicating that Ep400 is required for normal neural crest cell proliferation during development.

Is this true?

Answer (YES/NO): YES